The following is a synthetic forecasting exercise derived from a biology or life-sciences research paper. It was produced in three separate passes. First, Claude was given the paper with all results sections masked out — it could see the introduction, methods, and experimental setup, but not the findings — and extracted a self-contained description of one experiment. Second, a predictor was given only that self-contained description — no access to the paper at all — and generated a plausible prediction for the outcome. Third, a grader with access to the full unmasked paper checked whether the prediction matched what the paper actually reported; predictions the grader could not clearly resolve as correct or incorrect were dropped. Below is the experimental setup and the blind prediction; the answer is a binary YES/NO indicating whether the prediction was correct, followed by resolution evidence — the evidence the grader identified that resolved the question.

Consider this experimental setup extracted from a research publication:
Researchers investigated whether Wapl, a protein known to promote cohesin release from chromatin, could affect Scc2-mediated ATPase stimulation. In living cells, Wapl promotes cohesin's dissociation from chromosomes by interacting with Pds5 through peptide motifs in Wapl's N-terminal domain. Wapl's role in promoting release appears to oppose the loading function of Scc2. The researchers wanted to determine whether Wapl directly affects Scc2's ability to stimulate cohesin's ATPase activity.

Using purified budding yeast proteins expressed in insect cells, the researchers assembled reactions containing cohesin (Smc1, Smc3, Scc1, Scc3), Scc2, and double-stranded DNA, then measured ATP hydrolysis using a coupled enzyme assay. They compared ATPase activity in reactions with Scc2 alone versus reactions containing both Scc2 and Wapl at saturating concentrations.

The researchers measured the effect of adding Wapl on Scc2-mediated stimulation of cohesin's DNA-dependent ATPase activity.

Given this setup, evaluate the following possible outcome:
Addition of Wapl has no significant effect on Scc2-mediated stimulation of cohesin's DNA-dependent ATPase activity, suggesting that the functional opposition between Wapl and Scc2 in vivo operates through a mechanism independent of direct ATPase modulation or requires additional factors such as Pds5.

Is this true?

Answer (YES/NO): YES